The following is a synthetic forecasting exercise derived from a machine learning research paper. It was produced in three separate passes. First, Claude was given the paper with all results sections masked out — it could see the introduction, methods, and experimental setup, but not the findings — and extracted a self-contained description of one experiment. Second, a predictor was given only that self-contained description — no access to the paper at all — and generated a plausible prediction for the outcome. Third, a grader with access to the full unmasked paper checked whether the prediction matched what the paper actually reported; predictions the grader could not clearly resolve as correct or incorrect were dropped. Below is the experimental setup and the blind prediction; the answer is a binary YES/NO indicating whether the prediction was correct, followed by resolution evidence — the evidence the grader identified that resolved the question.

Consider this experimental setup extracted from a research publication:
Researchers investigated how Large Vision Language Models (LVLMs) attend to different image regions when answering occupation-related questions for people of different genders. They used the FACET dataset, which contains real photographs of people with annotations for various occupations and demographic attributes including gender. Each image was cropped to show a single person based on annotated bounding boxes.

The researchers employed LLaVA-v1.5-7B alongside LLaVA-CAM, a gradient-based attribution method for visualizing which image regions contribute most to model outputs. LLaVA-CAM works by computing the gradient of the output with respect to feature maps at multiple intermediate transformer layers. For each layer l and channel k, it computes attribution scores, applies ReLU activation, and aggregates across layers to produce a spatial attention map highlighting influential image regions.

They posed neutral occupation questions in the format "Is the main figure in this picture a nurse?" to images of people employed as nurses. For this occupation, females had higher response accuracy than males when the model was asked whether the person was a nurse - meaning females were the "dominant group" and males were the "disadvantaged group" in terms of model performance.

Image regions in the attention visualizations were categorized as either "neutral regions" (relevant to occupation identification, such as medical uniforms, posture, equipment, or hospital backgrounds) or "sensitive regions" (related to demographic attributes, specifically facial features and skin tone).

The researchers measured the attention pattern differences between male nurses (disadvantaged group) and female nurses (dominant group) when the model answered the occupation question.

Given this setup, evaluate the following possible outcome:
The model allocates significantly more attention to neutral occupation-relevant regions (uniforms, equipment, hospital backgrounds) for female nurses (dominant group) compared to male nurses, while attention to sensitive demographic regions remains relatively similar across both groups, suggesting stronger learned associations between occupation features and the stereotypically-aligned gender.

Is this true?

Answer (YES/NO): NO